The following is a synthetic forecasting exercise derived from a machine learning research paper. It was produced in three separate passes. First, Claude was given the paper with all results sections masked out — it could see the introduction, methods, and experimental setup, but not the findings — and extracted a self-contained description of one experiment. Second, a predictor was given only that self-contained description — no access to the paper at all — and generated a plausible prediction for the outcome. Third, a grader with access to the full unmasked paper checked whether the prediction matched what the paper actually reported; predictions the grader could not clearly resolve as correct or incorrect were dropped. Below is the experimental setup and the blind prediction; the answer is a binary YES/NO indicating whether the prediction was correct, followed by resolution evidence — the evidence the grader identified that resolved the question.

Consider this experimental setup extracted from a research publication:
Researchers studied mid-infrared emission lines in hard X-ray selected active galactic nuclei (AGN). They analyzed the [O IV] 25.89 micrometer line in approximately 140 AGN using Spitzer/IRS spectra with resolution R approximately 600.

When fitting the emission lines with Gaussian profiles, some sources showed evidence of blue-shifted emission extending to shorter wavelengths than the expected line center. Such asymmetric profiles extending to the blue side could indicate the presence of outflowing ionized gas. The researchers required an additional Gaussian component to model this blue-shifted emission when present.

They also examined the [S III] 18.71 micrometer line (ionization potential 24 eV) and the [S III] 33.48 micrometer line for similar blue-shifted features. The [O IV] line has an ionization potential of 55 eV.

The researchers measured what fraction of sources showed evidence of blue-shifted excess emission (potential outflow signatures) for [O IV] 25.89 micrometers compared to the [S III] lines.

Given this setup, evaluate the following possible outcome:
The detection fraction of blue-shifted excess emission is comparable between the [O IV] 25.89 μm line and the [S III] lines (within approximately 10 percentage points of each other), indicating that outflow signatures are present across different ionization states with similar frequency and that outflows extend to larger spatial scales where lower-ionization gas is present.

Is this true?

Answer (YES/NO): NO